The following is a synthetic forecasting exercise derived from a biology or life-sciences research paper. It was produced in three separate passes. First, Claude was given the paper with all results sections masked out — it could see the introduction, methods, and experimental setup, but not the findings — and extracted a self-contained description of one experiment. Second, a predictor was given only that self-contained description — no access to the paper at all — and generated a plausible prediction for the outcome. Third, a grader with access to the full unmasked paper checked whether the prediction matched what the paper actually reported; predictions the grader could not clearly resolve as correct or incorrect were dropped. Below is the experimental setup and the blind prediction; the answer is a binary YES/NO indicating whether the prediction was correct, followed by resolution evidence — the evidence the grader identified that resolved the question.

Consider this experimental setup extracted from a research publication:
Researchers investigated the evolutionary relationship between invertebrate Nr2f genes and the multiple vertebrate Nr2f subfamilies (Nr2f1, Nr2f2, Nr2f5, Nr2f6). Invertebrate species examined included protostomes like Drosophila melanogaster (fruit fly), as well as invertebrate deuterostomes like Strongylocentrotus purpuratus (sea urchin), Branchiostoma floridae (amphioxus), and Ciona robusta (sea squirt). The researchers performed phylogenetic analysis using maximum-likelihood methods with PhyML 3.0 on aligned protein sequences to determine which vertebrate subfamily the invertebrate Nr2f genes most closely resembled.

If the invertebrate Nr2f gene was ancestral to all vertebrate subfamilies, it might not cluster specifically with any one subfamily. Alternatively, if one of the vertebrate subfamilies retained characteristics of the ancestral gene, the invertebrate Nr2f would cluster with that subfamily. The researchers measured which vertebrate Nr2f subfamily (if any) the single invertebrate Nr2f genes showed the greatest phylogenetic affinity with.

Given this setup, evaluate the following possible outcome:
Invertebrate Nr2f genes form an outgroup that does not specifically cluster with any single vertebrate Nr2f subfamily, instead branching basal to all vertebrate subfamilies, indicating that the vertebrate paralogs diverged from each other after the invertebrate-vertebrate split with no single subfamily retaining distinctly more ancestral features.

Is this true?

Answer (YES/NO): NO